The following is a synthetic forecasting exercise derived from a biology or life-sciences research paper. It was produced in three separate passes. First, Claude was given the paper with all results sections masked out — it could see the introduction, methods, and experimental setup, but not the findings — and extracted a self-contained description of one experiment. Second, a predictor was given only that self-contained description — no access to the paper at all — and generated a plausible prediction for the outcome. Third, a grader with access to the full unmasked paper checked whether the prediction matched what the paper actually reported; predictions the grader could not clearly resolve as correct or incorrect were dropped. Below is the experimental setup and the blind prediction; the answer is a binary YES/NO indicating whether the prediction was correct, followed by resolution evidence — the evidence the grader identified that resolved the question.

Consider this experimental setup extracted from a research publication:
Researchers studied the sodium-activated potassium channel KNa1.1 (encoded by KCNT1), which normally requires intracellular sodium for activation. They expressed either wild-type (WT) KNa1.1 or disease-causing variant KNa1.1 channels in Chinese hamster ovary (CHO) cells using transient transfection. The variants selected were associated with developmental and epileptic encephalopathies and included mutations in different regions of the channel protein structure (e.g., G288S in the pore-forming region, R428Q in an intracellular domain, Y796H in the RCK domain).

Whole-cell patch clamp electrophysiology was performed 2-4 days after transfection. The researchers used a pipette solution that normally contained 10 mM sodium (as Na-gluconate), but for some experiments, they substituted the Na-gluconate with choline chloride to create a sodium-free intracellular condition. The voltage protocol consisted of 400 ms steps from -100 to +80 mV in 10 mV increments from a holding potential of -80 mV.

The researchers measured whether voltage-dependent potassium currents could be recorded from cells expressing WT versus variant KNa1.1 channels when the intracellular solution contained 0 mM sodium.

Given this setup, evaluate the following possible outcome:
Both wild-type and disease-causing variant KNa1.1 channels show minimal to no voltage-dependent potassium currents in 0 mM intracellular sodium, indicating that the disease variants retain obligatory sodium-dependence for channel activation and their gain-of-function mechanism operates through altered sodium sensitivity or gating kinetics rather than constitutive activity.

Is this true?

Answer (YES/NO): NO